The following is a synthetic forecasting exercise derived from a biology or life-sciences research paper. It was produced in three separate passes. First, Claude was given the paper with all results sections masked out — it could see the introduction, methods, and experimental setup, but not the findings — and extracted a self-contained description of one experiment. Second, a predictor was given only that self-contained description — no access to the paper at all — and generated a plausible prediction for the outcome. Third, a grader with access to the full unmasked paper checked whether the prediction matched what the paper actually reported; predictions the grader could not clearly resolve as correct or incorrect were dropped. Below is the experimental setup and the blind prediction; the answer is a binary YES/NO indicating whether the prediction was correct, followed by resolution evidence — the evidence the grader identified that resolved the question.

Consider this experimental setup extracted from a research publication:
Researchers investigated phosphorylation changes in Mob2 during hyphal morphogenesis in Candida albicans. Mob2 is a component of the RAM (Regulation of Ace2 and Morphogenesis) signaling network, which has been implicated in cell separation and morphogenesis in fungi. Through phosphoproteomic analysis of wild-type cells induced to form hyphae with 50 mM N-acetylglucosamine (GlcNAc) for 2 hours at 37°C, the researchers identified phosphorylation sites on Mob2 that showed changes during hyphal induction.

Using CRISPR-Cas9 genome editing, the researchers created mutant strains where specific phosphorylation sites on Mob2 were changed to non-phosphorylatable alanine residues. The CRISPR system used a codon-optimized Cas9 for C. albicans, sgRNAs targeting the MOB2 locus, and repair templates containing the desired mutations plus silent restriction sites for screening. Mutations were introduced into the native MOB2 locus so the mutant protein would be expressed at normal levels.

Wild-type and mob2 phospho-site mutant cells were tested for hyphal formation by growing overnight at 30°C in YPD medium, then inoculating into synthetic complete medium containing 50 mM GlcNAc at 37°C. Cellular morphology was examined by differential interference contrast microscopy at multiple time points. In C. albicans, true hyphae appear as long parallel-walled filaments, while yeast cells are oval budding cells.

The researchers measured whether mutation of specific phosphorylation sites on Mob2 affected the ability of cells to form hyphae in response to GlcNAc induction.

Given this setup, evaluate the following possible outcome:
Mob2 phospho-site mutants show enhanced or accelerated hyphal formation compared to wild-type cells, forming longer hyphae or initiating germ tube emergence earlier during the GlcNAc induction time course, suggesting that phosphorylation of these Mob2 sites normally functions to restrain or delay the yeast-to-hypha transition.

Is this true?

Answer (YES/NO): NO